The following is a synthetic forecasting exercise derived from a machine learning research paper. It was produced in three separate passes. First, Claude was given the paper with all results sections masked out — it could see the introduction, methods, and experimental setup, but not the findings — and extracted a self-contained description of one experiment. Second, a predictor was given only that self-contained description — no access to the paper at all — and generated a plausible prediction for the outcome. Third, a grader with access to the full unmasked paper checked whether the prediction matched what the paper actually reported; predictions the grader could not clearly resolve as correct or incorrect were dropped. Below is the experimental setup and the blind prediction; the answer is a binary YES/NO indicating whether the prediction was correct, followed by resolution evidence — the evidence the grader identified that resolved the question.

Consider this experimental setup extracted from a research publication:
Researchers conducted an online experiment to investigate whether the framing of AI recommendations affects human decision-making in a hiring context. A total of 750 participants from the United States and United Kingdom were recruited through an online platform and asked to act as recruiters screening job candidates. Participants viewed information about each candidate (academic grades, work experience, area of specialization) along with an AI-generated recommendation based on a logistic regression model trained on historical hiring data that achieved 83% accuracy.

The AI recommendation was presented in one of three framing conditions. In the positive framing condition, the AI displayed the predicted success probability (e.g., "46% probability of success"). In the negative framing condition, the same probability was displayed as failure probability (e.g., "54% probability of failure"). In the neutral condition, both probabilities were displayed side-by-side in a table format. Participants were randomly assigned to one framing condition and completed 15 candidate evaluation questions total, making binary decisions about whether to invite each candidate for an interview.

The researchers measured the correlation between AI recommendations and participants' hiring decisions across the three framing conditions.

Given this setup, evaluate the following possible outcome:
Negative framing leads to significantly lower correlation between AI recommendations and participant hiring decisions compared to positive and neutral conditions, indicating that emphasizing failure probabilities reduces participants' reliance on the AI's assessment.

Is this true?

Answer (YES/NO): NO